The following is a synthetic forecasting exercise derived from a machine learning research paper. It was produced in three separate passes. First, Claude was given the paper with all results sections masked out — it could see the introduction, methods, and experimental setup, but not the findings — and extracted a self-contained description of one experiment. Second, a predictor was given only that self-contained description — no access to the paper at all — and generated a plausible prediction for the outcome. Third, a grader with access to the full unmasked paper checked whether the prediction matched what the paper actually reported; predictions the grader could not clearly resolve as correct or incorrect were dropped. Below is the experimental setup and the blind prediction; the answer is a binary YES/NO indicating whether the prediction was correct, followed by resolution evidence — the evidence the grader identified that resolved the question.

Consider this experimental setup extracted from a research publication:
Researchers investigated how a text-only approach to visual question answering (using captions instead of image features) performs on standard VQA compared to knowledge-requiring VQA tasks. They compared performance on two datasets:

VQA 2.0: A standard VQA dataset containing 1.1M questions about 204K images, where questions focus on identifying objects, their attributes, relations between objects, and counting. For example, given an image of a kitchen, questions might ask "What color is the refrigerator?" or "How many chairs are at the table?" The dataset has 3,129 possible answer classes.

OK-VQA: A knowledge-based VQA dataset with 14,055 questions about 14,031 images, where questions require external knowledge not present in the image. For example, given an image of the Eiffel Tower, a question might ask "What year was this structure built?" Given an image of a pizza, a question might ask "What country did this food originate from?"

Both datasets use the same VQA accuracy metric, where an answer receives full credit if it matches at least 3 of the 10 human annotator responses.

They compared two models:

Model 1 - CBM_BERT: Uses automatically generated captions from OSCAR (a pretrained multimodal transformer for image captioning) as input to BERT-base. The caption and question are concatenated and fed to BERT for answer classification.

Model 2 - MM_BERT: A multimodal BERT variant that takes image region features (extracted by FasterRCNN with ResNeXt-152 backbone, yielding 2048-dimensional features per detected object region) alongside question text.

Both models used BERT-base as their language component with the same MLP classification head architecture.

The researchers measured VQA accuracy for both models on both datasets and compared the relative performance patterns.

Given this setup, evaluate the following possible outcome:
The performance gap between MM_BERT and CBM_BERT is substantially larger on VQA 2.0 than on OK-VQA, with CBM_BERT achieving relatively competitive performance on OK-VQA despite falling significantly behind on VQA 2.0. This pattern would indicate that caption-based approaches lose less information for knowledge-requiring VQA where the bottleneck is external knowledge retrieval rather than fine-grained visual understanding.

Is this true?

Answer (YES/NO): YES